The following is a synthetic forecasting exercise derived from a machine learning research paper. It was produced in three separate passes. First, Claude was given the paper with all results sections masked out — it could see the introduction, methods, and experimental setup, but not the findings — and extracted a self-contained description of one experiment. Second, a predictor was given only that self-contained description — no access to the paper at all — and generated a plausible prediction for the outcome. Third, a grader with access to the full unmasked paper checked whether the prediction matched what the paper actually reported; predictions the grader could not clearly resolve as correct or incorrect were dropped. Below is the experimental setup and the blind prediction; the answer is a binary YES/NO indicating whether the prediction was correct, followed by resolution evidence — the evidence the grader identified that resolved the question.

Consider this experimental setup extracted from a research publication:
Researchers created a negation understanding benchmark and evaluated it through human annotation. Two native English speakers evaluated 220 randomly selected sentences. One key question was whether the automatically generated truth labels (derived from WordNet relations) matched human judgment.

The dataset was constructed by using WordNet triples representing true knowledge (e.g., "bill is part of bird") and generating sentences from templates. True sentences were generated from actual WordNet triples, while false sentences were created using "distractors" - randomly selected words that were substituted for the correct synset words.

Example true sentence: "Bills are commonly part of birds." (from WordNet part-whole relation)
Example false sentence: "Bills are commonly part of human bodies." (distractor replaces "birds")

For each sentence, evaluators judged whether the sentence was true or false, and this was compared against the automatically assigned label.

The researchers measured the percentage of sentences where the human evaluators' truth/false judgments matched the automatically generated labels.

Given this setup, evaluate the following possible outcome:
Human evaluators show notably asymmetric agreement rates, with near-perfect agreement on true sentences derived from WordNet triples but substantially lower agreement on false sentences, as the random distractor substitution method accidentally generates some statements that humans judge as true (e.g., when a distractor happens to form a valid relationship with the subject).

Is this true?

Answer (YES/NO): NO